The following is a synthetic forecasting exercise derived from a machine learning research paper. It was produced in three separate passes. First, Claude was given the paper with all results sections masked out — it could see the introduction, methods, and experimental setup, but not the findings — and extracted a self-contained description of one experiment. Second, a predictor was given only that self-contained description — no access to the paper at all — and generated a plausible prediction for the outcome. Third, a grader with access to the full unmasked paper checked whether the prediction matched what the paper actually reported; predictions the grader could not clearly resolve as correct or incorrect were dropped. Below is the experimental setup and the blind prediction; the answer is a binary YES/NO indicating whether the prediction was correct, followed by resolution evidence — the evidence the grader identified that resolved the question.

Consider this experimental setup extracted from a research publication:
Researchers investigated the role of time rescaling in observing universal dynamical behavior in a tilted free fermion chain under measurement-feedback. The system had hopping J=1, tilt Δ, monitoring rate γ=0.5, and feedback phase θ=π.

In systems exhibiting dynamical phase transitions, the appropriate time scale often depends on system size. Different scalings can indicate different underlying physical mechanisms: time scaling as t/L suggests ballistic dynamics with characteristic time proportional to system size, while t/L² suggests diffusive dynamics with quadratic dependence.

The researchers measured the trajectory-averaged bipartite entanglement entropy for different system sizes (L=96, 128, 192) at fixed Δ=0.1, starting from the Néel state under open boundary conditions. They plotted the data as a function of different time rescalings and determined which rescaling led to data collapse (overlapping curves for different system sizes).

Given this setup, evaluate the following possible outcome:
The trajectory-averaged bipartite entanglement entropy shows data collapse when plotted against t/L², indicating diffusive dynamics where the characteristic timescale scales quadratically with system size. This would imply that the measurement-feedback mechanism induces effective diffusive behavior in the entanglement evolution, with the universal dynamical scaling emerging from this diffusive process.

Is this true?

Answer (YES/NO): NO